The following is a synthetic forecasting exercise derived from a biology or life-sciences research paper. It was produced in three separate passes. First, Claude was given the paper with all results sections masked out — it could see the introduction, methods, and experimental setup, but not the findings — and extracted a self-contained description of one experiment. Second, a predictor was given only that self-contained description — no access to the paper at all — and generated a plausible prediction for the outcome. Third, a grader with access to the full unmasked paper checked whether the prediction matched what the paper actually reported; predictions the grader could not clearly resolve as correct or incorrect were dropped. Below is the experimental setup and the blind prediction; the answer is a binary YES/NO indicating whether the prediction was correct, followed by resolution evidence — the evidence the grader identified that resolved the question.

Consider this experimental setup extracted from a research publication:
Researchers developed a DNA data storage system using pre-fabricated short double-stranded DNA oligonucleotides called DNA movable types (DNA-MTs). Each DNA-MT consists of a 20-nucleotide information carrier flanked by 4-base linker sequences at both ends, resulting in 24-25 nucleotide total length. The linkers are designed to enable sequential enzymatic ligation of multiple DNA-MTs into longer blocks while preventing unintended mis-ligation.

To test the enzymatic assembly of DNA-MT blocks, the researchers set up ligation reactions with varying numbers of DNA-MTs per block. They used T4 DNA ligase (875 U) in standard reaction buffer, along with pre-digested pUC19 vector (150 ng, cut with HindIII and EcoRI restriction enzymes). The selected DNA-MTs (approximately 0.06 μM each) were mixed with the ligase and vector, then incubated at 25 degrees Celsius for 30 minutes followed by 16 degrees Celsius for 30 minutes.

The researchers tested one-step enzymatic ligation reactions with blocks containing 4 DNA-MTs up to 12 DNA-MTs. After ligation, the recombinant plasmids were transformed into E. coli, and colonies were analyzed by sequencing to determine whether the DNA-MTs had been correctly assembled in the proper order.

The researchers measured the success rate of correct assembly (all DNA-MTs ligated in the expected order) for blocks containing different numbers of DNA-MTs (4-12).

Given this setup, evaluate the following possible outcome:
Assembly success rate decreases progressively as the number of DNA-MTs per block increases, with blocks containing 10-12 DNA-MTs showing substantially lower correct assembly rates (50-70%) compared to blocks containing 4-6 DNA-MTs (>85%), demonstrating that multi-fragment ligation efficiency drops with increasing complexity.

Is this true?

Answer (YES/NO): NO